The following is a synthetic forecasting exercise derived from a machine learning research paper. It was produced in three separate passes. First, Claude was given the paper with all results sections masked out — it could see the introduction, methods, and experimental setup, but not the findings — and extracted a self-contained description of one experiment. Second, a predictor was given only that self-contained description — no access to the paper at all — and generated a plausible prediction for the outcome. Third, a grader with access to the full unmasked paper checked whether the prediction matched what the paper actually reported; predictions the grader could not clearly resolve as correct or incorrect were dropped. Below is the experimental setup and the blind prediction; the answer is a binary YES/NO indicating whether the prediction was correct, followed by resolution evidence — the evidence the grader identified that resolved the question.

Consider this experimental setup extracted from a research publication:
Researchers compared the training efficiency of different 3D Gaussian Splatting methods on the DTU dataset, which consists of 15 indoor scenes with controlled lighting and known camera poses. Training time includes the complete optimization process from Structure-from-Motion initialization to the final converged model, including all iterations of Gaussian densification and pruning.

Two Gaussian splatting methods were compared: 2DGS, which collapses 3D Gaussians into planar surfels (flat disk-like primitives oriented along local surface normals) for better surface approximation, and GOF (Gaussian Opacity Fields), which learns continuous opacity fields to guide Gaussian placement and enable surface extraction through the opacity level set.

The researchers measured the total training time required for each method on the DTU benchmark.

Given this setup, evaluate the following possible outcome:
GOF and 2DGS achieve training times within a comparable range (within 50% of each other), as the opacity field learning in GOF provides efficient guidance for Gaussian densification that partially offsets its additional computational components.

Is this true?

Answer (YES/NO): NO